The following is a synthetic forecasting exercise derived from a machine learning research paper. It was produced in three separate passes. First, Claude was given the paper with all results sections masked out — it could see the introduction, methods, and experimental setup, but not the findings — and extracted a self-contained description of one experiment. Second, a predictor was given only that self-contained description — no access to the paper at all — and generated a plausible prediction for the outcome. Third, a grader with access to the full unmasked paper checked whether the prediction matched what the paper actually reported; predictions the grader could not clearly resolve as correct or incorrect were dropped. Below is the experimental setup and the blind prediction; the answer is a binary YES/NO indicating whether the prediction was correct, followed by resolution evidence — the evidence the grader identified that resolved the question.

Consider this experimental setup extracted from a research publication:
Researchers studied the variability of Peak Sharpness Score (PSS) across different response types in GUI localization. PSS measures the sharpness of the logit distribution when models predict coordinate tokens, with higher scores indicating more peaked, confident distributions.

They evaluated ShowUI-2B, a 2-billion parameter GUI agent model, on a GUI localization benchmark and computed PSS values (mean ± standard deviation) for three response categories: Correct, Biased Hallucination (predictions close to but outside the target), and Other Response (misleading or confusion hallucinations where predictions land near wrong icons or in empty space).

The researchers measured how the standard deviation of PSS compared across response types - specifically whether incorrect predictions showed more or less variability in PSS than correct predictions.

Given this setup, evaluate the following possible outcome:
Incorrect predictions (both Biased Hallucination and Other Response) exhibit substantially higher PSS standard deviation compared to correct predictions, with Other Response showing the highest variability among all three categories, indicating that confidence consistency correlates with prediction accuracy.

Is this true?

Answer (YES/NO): NO